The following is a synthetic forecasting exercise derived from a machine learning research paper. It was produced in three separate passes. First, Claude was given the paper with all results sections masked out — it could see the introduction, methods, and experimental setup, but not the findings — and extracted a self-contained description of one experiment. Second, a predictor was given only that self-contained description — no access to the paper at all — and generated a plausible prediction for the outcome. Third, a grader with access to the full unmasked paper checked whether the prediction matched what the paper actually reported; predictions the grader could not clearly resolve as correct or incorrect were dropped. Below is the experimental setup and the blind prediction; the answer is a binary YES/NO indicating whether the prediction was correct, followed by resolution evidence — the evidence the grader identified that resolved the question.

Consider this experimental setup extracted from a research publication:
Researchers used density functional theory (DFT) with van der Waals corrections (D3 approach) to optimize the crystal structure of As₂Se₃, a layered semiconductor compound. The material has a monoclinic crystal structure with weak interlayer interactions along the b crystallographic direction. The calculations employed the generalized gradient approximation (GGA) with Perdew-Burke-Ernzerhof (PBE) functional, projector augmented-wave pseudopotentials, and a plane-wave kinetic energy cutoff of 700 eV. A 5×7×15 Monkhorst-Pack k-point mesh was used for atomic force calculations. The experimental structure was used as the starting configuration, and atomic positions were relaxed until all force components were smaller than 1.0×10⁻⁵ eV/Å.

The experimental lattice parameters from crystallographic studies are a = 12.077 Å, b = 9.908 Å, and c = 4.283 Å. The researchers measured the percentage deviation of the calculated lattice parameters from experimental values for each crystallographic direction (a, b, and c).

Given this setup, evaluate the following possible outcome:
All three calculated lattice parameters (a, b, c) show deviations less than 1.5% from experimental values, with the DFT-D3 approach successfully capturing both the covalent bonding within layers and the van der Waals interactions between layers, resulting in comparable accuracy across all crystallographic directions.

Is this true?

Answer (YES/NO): YES